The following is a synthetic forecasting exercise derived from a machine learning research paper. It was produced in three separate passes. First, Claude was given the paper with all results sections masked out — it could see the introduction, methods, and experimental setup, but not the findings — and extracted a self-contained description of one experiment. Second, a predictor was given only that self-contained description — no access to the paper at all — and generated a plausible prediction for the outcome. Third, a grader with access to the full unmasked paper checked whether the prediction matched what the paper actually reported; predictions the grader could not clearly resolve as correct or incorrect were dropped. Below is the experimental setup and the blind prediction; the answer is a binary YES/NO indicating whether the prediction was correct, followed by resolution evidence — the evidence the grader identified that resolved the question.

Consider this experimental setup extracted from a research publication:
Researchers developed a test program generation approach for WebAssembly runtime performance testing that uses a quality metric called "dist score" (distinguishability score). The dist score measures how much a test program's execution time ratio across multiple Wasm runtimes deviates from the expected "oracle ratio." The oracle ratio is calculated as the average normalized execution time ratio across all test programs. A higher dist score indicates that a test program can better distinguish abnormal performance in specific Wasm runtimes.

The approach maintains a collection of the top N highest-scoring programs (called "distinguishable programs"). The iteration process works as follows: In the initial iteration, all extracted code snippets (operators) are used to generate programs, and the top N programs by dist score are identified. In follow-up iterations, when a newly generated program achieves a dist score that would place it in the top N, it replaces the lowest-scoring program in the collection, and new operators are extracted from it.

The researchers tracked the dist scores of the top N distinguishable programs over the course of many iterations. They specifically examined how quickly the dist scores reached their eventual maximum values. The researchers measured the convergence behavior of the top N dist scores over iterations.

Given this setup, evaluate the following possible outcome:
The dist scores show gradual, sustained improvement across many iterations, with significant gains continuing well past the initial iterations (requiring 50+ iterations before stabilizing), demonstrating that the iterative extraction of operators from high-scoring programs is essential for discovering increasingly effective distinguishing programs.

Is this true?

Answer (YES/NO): NO